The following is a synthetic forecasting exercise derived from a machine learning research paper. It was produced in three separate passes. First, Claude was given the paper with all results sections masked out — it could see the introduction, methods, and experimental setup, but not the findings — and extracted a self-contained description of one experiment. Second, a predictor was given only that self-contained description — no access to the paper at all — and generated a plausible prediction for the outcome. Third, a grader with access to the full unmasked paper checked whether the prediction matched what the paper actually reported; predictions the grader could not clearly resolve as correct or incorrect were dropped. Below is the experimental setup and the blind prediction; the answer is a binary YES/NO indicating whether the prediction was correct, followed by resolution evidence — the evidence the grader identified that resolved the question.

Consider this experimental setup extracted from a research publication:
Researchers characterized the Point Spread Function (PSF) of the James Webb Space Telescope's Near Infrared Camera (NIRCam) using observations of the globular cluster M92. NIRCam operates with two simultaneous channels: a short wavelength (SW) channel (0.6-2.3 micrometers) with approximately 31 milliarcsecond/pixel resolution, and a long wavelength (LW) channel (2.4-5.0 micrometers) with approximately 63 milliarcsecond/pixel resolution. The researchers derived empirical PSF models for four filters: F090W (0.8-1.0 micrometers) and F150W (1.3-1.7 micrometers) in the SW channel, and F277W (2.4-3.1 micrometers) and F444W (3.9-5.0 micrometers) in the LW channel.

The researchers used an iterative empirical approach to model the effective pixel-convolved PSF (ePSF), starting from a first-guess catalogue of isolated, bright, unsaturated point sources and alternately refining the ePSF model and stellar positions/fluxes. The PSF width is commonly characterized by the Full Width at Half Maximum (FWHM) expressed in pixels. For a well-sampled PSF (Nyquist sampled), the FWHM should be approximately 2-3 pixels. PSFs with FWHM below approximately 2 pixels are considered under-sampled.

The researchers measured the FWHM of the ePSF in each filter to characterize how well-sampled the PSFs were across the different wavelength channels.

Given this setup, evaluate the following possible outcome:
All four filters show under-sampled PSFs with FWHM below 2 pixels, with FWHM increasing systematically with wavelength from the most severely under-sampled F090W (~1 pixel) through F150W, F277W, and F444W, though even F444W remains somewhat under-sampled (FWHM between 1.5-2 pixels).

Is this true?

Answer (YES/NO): NO